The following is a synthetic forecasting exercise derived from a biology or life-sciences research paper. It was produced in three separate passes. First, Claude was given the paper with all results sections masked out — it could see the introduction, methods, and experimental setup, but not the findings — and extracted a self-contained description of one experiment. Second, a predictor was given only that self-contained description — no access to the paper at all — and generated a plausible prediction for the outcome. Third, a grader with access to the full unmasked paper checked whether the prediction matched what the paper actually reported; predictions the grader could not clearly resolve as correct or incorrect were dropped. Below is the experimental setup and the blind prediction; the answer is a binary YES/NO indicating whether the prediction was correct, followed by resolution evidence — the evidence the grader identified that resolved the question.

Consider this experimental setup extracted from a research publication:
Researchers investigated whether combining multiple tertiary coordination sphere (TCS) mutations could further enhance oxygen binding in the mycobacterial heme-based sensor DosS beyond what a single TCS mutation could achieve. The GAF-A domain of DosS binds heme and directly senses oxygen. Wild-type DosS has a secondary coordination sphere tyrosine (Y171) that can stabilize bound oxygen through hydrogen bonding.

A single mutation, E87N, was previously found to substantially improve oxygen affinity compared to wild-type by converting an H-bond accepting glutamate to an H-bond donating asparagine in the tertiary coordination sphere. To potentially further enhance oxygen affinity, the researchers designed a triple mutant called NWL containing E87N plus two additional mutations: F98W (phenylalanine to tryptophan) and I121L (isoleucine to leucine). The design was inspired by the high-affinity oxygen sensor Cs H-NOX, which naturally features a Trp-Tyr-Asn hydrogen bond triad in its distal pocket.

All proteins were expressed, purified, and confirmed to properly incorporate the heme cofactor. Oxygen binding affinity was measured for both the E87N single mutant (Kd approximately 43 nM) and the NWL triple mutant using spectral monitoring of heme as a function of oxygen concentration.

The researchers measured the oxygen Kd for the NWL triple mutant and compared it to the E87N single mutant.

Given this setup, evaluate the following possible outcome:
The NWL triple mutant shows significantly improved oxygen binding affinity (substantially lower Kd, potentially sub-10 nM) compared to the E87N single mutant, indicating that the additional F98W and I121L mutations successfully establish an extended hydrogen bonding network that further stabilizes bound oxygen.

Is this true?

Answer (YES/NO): YES